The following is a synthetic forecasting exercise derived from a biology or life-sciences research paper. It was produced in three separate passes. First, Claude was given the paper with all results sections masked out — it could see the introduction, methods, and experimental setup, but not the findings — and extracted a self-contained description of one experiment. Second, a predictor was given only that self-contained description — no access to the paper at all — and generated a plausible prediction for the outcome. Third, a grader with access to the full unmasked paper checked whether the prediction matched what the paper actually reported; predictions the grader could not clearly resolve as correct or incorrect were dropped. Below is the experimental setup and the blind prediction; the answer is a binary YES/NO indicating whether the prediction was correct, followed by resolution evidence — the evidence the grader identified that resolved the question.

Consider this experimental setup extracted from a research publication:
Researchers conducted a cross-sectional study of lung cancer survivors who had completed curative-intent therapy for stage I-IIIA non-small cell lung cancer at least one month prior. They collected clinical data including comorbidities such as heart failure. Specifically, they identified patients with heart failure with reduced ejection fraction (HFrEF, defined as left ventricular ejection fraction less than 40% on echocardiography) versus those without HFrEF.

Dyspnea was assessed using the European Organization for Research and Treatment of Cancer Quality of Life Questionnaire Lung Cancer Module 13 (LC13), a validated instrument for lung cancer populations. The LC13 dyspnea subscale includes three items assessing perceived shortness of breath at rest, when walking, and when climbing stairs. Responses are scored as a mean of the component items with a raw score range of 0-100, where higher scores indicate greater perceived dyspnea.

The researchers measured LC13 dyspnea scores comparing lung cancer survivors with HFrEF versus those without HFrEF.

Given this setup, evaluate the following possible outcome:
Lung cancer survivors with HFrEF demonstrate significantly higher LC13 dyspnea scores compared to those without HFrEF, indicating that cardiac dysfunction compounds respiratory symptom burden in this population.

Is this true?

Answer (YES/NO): YES